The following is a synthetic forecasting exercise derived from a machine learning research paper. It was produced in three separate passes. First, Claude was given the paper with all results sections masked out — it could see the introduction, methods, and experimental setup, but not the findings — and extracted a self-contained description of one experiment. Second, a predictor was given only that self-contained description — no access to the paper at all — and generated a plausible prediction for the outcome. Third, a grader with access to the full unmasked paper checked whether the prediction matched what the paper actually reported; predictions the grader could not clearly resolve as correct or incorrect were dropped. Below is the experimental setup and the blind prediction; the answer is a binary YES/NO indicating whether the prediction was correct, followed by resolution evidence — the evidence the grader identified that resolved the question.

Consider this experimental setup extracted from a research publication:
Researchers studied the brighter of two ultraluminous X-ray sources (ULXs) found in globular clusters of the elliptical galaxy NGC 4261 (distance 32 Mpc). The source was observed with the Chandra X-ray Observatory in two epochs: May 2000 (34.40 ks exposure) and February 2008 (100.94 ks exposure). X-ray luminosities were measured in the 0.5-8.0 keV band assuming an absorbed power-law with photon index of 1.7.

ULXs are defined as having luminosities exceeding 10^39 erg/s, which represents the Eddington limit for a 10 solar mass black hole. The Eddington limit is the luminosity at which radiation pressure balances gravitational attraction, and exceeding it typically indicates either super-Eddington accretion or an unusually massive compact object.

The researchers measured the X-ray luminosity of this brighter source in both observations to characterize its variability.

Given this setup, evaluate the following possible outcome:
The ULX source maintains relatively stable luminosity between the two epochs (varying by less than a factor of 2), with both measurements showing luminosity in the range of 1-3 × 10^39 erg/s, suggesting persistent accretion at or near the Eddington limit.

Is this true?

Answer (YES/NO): YES